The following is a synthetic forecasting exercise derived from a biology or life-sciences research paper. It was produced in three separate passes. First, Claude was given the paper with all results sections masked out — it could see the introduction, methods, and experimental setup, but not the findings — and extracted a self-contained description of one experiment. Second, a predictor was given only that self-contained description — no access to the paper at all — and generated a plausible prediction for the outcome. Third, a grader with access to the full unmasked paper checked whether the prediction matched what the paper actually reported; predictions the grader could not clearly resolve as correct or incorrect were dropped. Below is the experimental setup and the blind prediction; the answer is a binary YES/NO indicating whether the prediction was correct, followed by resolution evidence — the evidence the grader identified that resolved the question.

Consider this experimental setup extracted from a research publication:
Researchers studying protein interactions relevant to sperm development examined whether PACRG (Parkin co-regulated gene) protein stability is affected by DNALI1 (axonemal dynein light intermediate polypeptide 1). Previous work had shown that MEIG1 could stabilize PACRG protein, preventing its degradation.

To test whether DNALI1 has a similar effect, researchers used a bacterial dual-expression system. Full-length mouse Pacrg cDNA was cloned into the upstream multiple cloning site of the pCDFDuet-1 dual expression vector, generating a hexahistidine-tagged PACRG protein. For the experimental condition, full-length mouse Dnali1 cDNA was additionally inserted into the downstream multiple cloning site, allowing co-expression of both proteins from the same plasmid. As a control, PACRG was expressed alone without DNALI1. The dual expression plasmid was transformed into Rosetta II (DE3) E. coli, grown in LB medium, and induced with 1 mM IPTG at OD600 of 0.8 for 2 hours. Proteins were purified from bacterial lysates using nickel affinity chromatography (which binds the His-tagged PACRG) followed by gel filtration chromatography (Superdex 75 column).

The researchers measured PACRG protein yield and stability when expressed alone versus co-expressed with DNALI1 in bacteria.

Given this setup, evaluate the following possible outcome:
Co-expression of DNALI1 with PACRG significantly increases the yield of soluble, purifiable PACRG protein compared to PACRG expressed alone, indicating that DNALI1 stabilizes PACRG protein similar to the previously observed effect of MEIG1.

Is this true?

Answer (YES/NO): YES